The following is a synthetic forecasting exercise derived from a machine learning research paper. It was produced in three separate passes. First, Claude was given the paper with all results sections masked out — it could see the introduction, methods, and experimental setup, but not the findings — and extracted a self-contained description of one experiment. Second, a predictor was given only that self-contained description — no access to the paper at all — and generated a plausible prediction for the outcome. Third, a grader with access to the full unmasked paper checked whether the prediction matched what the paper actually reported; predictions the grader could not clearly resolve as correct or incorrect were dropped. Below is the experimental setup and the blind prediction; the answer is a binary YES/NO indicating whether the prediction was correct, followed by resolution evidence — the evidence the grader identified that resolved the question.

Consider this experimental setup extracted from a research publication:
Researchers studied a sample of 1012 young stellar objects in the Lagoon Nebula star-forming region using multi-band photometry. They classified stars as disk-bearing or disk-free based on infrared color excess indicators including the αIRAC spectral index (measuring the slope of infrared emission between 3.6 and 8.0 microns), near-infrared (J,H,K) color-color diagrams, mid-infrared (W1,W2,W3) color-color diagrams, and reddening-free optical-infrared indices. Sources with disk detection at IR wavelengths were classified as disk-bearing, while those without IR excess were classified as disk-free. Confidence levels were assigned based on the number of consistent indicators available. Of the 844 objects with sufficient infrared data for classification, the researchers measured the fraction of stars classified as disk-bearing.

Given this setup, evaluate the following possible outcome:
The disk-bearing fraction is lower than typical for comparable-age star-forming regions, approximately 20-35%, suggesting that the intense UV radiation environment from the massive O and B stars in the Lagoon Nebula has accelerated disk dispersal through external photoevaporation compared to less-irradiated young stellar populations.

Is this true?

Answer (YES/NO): NO